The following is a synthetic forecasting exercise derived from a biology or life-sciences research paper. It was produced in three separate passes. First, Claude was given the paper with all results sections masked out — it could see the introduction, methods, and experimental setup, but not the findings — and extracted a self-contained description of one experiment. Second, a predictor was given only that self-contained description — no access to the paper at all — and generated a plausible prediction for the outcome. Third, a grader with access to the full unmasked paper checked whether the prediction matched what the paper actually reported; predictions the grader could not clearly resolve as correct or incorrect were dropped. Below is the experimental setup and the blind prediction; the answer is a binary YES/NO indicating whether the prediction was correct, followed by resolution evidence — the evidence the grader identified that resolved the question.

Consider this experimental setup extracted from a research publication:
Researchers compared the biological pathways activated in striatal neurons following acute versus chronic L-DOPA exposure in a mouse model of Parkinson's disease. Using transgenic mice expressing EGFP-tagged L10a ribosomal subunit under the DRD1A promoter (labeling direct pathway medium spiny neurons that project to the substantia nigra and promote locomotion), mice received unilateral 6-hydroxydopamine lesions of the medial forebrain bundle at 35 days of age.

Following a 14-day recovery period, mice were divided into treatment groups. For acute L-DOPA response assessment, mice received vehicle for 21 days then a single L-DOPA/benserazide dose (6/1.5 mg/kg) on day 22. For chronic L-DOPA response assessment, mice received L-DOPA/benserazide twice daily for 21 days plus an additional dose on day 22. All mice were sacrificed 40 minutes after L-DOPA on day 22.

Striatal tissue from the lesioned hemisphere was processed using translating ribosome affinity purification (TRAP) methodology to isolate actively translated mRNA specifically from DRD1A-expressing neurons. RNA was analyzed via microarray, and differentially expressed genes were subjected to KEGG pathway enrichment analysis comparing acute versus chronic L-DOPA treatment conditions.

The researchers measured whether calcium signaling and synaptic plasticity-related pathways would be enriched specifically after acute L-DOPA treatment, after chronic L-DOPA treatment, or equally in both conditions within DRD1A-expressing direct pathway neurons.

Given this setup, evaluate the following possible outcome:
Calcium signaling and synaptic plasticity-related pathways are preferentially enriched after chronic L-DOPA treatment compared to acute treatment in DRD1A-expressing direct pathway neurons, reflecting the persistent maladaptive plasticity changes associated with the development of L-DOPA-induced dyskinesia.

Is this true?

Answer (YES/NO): YES